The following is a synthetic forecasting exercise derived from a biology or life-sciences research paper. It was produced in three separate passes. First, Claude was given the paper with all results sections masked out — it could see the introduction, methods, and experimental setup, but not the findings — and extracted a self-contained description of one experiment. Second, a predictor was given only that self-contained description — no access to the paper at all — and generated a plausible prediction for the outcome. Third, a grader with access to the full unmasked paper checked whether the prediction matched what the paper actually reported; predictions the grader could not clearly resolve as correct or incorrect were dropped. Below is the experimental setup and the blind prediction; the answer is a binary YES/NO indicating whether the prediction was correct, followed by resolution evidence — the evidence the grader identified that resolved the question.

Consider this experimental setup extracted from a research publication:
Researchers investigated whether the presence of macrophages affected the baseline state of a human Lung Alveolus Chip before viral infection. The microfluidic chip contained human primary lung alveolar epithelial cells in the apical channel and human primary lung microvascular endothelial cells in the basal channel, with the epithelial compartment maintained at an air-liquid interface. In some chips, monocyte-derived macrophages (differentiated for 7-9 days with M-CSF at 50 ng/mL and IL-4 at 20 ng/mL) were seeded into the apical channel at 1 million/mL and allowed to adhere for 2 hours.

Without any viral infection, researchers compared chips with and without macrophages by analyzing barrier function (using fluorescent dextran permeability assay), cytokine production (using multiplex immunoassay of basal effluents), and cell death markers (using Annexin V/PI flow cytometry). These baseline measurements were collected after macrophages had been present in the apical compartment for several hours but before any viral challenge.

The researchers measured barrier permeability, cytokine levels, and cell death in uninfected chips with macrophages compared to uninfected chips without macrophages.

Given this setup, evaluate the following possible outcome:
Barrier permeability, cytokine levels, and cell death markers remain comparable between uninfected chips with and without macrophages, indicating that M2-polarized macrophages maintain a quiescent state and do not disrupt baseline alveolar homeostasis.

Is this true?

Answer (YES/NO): NO